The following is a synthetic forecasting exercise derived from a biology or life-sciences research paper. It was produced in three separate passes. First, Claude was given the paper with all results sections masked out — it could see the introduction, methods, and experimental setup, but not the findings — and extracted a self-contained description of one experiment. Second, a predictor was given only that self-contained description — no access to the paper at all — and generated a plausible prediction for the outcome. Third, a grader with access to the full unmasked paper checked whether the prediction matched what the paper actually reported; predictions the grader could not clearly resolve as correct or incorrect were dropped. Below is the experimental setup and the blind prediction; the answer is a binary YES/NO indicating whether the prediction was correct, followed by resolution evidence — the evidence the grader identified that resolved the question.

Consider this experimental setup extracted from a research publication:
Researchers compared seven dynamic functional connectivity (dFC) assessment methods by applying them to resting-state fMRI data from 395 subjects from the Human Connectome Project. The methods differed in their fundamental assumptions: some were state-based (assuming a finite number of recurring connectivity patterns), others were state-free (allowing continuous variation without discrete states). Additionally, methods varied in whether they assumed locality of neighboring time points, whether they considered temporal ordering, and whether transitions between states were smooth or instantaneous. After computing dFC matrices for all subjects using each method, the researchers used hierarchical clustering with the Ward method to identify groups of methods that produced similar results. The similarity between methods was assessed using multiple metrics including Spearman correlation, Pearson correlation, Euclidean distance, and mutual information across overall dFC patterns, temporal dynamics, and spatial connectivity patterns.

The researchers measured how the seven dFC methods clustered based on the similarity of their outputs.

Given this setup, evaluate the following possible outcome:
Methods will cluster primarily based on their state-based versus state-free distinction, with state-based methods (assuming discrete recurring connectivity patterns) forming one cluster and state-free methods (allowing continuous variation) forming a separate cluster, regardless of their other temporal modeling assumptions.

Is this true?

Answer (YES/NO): NO